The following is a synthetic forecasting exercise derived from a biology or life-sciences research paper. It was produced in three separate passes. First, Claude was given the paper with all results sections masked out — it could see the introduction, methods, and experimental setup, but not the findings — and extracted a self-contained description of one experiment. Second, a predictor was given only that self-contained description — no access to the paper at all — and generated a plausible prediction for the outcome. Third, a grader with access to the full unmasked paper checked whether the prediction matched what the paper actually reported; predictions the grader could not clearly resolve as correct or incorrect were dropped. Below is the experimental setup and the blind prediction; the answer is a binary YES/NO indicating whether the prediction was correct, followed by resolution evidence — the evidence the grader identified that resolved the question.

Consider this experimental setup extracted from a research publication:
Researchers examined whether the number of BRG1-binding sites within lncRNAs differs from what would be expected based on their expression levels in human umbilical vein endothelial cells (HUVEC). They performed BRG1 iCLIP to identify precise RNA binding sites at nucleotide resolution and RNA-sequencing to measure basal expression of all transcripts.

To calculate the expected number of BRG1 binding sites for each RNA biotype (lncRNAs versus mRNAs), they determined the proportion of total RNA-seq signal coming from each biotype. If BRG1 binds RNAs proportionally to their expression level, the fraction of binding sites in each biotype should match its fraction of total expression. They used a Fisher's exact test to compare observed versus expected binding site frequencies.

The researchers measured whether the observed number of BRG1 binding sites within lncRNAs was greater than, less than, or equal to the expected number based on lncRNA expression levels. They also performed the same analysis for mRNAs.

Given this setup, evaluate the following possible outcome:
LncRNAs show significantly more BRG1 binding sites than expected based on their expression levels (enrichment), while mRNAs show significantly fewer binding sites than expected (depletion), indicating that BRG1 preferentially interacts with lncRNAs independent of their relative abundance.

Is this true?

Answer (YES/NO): NO